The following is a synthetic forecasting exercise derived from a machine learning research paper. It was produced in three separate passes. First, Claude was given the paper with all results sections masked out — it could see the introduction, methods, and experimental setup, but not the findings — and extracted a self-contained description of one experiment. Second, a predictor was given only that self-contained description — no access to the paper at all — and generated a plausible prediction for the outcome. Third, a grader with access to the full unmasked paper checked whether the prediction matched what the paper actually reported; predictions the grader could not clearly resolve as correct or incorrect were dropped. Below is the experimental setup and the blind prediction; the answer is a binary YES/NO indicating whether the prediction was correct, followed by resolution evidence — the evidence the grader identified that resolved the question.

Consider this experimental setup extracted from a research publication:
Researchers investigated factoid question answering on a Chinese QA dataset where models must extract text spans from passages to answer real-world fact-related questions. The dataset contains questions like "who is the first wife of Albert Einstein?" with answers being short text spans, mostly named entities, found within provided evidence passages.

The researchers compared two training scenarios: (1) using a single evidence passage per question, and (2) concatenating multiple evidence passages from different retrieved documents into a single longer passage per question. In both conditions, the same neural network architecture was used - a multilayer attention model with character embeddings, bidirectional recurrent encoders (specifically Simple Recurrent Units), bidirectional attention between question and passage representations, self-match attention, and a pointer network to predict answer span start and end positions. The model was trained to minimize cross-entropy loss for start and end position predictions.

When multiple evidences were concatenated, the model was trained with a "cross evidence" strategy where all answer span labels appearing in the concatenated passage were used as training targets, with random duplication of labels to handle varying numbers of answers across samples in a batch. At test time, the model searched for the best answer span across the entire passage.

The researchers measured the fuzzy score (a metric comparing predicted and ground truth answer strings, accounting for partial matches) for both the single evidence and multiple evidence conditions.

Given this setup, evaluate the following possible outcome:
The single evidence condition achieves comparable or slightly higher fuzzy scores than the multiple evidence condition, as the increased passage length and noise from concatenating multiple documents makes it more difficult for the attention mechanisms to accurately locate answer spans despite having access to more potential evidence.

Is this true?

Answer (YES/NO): NO